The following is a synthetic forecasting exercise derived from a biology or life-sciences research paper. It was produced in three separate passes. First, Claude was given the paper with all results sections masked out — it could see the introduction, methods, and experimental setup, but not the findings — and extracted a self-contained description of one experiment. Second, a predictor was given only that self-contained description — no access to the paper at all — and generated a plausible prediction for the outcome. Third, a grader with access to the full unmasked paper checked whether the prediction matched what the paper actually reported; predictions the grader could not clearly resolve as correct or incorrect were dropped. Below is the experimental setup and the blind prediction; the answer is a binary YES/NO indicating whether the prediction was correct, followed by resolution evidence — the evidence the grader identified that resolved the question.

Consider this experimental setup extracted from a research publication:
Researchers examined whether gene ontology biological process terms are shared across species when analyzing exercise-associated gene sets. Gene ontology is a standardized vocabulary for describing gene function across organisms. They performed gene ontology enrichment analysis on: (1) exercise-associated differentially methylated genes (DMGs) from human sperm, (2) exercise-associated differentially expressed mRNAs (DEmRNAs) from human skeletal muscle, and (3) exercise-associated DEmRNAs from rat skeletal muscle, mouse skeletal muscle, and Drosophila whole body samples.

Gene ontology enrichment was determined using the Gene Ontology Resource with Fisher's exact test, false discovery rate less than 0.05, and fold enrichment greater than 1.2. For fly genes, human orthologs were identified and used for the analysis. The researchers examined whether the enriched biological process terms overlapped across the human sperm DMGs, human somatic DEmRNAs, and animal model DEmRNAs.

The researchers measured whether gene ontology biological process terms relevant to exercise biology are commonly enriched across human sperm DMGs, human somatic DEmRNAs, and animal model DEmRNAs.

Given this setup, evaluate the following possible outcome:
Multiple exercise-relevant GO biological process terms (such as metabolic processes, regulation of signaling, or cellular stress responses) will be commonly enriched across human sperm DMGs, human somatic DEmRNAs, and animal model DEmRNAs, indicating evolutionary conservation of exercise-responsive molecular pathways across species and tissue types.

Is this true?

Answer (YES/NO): YES